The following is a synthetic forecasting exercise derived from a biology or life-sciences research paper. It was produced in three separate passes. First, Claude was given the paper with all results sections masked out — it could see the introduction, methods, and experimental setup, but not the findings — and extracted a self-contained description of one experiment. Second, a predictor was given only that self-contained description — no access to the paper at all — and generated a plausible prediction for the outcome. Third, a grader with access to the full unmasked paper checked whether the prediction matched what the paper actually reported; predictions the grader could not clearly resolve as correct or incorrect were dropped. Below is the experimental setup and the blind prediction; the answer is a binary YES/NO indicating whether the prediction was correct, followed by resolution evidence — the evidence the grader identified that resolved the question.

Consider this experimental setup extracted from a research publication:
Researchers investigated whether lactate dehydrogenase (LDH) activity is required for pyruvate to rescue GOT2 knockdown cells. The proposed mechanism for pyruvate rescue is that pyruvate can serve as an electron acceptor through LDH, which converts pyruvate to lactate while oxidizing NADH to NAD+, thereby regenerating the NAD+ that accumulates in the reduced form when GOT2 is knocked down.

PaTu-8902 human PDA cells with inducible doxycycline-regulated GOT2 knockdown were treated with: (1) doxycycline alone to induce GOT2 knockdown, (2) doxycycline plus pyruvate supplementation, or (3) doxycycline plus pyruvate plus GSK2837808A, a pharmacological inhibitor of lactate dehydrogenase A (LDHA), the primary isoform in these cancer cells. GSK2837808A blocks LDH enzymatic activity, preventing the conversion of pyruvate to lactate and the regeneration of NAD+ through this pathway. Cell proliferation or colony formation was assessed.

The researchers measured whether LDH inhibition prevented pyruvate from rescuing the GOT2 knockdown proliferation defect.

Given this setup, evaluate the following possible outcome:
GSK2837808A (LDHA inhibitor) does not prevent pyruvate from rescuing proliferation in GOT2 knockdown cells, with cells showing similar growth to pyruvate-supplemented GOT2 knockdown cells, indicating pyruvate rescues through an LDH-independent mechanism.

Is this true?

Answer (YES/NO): NO